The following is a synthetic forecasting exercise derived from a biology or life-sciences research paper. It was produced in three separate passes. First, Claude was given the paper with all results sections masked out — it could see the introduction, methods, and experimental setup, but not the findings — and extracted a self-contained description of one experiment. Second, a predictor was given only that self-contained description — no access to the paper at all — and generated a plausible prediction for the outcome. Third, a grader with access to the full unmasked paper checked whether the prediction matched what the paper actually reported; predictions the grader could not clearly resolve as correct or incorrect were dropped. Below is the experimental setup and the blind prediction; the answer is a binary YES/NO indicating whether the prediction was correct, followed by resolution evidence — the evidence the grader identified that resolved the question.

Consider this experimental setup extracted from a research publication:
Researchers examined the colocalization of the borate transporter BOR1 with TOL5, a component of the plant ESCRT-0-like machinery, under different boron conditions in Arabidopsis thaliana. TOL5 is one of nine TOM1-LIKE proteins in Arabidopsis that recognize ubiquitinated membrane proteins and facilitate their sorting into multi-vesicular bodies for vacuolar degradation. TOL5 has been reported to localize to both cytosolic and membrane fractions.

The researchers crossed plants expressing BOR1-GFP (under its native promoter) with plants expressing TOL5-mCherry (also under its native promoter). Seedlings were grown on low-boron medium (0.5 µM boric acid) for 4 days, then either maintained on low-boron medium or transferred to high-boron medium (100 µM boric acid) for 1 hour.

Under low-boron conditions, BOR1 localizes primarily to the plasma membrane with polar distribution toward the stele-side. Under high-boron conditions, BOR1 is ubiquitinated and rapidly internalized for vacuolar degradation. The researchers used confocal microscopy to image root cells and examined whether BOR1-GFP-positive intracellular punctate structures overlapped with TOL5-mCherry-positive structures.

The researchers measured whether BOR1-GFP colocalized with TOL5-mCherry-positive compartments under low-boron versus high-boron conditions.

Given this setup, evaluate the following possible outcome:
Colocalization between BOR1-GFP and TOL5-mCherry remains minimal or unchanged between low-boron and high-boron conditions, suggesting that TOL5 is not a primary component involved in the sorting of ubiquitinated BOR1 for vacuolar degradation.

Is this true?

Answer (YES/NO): NO